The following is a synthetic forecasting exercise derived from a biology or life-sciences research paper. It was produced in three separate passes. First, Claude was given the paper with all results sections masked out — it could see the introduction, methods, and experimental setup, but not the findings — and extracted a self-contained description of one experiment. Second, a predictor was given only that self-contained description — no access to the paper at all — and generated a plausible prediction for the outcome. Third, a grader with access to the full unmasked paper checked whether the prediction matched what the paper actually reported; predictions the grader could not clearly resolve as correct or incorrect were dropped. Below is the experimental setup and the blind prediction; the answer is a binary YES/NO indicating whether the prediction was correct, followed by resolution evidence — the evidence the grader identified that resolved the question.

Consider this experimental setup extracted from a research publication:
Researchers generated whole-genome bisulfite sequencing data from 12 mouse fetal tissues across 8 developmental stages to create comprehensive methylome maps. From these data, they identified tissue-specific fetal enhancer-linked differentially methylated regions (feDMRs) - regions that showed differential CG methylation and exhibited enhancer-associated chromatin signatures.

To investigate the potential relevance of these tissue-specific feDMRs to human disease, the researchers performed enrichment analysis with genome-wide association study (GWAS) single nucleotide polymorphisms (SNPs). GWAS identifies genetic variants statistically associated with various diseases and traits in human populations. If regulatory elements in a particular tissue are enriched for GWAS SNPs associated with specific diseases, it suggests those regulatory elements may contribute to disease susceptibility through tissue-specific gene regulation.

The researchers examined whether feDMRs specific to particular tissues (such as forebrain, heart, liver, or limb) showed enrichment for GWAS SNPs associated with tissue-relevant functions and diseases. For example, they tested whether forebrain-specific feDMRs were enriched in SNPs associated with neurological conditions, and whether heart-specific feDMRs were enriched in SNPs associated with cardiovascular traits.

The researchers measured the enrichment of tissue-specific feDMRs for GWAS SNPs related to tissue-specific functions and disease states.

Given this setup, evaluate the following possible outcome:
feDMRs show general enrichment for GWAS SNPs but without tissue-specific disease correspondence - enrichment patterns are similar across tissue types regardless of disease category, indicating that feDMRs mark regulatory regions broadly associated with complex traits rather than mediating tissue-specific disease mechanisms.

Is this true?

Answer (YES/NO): NO